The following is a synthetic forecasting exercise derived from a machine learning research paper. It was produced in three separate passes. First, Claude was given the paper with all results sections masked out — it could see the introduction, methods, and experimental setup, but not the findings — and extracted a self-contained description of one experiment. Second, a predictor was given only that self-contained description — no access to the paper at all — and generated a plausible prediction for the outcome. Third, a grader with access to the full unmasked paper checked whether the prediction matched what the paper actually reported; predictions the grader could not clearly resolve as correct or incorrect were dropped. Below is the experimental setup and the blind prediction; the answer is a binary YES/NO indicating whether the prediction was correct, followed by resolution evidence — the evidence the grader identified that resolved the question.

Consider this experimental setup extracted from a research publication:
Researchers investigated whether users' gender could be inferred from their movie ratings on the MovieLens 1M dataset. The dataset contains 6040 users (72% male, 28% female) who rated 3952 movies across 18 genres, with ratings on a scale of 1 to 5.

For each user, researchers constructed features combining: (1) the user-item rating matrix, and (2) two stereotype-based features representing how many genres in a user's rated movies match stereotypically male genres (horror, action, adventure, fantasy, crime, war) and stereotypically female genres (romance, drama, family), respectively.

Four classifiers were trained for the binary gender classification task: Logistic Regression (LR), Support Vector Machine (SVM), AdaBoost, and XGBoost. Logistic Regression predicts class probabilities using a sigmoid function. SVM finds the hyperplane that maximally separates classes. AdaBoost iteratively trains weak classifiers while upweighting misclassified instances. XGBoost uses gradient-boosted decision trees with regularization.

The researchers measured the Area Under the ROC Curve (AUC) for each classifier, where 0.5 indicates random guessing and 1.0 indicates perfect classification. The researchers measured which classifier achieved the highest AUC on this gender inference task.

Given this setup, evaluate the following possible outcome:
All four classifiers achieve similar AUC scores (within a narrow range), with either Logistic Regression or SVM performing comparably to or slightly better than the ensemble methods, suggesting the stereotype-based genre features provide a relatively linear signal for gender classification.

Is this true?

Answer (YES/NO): NO